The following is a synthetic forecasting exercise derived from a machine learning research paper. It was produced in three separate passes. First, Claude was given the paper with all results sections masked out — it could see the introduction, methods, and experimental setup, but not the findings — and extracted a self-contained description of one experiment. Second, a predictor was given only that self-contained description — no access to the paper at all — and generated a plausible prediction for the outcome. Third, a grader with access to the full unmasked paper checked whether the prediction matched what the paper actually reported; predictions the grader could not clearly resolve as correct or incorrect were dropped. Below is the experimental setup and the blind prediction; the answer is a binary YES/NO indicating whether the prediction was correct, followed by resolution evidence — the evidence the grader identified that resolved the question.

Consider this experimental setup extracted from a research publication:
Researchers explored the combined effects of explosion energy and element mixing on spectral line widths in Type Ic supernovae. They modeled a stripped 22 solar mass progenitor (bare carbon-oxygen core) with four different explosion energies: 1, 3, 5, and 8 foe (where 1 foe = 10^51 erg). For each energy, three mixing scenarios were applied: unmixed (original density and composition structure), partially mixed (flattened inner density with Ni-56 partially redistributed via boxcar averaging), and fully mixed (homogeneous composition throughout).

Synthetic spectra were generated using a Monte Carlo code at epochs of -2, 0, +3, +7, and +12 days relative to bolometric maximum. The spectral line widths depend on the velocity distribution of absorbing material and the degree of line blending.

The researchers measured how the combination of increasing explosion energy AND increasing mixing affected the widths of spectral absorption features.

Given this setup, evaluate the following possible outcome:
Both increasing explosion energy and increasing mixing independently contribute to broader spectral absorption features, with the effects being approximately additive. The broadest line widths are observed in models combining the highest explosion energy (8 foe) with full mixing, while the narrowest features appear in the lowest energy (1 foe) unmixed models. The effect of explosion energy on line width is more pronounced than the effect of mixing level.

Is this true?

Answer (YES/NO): YES